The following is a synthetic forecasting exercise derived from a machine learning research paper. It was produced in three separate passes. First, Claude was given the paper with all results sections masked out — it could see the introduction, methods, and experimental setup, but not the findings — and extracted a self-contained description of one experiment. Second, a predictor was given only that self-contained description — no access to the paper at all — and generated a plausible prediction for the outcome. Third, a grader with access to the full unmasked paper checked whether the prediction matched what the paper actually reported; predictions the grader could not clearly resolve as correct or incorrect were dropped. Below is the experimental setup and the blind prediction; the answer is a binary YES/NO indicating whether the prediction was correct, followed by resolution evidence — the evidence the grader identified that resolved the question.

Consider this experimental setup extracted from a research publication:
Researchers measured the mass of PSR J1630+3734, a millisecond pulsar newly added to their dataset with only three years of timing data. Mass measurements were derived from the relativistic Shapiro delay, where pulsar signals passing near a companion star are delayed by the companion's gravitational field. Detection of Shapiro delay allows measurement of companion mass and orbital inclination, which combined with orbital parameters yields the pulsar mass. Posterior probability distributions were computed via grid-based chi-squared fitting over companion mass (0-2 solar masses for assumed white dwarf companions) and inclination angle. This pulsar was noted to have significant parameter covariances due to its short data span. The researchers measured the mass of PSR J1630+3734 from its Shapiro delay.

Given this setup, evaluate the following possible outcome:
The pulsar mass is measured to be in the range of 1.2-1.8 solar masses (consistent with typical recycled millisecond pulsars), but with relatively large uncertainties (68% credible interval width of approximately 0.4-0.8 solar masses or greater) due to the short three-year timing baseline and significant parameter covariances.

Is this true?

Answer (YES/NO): NO